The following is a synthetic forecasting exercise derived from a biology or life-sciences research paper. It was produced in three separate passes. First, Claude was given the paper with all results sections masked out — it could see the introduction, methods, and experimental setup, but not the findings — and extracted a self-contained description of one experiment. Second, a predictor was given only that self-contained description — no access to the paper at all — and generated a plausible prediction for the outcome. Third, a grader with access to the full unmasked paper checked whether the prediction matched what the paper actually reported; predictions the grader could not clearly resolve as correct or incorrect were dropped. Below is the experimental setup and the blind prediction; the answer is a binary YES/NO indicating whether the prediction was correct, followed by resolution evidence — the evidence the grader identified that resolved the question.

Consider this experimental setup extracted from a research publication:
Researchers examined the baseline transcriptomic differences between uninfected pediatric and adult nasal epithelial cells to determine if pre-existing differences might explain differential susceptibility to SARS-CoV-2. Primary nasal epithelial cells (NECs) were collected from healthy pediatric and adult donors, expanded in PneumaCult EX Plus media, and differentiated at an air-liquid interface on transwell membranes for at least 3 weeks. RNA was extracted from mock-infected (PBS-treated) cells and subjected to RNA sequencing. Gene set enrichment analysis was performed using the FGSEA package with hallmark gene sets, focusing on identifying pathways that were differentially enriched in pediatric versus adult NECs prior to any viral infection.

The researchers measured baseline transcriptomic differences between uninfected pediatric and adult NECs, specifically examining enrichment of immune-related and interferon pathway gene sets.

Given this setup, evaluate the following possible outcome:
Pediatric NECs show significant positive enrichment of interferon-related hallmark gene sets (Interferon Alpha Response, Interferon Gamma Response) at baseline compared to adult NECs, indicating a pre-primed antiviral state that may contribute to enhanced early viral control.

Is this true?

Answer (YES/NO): YES